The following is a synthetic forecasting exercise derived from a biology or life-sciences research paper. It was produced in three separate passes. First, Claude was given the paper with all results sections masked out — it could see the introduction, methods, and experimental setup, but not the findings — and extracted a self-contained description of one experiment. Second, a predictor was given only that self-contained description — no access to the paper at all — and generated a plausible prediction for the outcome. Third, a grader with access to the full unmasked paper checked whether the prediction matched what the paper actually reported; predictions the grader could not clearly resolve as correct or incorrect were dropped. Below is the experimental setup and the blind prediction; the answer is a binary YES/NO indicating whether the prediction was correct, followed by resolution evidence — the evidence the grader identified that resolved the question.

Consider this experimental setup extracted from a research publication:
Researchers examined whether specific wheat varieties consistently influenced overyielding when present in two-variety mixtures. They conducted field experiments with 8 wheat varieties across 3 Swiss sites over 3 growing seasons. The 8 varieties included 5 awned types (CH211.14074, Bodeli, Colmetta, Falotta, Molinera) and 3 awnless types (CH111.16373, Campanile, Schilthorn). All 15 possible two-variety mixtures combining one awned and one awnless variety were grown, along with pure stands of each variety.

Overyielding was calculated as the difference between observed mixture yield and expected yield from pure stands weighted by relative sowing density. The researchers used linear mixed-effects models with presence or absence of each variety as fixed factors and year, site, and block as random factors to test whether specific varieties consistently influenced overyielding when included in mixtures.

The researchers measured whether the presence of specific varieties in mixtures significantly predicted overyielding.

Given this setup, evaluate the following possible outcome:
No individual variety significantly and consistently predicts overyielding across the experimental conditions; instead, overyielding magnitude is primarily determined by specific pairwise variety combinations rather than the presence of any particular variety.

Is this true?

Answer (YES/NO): NO